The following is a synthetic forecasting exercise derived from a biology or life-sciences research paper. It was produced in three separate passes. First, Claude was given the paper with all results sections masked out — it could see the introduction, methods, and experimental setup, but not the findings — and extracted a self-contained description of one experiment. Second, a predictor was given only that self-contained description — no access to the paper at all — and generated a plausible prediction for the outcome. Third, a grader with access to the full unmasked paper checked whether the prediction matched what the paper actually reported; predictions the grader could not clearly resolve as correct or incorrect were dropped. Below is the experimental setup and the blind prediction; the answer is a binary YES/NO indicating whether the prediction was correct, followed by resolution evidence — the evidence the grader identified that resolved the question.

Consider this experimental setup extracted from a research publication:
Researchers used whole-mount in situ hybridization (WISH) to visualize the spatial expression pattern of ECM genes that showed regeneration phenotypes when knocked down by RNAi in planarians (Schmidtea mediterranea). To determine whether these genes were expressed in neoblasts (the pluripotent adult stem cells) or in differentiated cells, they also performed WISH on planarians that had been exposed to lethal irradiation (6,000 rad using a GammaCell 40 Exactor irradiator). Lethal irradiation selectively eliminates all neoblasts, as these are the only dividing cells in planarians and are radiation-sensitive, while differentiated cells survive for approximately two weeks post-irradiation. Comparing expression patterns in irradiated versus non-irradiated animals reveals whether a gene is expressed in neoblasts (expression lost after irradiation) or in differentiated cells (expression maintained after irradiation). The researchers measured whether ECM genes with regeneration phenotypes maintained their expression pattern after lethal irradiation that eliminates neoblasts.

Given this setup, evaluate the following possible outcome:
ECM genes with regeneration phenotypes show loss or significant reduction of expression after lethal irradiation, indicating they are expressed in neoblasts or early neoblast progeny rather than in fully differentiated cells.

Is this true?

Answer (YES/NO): NO